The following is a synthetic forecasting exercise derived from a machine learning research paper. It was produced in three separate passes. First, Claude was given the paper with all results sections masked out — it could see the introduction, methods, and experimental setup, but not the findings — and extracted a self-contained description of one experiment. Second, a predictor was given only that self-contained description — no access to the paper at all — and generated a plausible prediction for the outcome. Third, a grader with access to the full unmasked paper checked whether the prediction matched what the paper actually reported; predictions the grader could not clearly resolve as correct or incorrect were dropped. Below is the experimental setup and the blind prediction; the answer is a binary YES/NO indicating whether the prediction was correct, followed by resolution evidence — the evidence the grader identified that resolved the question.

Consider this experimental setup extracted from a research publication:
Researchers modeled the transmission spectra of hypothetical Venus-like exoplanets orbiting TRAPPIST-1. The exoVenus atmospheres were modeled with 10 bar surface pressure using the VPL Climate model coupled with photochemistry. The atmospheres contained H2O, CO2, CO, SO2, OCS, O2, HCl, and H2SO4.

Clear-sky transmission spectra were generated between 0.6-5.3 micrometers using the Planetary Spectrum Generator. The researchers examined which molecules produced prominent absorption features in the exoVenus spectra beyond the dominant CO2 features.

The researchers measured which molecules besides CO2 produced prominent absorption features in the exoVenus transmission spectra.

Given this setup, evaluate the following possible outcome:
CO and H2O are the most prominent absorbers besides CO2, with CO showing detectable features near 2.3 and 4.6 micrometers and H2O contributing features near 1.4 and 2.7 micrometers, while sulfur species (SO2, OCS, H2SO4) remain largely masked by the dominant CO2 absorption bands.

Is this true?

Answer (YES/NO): NO